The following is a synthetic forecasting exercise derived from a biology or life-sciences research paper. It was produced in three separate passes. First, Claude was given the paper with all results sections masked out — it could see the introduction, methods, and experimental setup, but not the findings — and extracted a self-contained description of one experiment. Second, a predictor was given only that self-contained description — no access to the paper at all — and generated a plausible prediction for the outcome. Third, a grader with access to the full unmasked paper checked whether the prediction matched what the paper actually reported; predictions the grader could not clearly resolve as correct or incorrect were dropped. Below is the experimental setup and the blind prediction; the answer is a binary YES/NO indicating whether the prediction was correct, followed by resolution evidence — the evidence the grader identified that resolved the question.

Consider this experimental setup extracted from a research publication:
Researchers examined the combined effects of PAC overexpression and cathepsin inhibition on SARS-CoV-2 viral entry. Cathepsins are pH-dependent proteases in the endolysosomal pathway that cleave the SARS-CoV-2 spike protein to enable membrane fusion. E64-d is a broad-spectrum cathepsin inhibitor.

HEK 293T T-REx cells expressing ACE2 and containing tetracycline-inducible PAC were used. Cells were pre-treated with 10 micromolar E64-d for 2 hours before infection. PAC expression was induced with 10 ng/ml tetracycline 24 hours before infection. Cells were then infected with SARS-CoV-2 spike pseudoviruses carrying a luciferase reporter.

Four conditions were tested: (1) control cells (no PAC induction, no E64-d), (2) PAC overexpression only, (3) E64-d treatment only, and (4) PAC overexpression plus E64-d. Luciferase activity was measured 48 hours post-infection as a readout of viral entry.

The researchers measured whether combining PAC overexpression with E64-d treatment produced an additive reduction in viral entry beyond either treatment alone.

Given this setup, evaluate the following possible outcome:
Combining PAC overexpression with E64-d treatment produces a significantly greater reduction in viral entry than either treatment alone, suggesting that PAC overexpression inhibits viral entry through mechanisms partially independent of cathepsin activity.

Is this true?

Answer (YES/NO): NO